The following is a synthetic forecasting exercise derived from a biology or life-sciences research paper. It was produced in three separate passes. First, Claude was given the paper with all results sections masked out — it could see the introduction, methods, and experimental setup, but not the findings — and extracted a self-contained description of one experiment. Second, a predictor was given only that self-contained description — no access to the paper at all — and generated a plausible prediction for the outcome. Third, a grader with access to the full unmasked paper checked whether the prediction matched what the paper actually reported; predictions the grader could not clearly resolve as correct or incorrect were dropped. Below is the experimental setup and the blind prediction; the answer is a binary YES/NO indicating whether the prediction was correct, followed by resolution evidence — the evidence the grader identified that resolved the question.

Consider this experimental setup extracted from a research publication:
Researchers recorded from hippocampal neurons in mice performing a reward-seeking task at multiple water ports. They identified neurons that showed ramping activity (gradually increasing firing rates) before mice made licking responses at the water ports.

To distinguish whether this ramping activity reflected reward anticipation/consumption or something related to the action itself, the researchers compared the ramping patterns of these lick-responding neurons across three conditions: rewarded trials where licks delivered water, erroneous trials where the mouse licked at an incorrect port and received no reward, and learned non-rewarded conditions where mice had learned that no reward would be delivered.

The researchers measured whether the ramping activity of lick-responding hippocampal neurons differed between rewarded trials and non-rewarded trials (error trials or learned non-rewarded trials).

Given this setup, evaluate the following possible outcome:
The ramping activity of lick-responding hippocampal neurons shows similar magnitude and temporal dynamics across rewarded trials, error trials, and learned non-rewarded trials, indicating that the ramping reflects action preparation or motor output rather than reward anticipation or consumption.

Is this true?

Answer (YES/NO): YES